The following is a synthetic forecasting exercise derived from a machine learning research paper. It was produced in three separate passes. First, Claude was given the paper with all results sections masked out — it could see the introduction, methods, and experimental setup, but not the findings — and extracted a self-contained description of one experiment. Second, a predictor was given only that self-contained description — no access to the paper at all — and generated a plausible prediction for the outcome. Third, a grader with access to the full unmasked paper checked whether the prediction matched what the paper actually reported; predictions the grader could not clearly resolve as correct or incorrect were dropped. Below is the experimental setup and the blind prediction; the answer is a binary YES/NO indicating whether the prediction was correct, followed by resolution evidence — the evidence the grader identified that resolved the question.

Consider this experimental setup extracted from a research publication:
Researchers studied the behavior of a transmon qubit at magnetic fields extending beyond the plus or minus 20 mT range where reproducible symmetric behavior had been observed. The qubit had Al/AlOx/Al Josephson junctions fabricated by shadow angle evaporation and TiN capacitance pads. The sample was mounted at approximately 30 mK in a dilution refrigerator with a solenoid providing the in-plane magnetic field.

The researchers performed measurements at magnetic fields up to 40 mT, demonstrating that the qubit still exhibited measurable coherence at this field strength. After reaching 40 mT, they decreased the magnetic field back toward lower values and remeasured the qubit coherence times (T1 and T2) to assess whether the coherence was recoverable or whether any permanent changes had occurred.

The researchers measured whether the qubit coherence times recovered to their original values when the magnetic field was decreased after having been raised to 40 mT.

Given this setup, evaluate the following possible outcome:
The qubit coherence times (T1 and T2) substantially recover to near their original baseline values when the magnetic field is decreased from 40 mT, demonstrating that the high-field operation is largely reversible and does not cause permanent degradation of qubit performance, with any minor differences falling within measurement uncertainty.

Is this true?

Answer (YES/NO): NO